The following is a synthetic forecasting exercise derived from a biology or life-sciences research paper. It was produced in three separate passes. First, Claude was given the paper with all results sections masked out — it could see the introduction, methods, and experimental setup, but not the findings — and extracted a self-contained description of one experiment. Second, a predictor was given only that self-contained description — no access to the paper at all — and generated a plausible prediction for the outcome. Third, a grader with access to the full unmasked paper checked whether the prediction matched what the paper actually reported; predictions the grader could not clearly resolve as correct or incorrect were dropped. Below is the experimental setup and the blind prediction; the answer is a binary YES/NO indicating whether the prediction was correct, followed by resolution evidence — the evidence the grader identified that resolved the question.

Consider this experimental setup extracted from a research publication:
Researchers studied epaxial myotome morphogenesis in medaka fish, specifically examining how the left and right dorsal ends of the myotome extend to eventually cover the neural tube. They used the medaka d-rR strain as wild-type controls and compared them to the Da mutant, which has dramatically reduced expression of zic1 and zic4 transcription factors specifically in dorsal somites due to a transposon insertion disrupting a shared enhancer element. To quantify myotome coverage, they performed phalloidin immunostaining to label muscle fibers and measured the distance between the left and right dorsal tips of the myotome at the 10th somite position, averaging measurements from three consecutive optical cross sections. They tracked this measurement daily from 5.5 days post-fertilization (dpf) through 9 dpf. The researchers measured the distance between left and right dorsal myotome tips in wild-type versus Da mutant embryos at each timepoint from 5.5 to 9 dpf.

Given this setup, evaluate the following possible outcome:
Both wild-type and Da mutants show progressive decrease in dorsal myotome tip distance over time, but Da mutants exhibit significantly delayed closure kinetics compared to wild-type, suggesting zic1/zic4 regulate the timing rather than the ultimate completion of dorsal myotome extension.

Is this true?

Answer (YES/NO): NO